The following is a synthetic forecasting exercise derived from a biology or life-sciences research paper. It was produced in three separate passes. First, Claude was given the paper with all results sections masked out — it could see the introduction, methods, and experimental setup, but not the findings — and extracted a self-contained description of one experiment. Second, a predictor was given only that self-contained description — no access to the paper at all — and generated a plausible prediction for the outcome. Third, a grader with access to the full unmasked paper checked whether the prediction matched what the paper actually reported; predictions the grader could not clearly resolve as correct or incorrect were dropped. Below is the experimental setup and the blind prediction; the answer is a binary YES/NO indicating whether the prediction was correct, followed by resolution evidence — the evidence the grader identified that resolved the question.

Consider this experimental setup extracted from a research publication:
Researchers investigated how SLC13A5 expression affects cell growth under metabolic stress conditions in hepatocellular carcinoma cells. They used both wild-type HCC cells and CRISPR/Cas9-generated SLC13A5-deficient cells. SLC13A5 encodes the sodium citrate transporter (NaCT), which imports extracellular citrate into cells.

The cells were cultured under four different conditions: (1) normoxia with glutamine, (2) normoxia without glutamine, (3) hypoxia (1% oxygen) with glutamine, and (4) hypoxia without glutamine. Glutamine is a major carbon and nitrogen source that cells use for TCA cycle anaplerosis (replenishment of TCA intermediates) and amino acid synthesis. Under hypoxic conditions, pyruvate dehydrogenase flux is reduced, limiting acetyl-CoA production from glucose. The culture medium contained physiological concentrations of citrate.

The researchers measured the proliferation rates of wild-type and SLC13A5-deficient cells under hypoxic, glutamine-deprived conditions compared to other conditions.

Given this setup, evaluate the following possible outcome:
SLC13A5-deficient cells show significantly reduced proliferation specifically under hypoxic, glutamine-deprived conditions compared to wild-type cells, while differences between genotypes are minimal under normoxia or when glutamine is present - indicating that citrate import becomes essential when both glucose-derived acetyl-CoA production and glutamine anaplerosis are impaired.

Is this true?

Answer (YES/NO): YES